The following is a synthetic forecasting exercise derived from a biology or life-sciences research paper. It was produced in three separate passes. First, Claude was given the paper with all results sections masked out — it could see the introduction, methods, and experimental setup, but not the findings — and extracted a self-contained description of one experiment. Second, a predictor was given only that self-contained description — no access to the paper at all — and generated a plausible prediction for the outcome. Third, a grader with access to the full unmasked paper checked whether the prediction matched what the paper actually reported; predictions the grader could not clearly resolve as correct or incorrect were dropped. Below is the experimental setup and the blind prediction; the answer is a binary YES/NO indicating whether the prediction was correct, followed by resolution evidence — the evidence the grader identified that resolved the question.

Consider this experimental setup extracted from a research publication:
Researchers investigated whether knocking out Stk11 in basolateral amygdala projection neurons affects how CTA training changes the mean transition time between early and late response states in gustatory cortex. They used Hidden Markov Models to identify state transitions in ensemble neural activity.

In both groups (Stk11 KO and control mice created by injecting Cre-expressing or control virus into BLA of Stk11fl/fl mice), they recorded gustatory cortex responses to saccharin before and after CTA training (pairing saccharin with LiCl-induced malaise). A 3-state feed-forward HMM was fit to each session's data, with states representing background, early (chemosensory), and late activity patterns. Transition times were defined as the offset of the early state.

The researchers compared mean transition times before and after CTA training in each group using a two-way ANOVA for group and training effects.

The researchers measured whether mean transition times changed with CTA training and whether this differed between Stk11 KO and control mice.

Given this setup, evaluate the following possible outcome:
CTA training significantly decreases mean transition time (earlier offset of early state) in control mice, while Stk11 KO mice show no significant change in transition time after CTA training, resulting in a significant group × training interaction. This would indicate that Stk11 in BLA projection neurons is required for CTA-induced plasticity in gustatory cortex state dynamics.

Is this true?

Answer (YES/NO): NO